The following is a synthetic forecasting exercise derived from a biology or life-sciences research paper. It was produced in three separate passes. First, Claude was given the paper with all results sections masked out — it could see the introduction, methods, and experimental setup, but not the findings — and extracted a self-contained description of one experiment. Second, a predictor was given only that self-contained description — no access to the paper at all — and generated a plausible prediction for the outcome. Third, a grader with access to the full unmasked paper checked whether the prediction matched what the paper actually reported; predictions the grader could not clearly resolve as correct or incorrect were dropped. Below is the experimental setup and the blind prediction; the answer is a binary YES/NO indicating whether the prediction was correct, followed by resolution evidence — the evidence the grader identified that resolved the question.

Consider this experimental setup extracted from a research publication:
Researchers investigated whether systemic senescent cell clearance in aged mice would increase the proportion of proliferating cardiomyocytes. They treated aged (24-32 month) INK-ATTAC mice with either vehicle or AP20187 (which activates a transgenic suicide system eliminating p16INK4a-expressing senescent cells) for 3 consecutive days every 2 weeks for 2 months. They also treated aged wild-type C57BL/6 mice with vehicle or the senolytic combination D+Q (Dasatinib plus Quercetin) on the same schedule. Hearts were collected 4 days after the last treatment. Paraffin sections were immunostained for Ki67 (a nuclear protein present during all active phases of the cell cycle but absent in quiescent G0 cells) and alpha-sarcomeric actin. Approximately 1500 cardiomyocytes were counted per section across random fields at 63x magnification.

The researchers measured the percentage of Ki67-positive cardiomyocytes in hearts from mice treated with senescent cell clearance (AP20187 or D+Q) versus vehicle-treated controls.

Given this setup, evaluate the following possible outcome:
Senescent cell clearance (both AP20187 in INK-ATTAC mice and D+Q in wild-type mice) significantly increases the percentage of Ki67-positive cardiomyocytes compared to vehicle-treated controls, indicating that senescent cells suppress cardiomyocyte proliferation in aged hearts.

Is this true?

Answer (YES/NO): YES